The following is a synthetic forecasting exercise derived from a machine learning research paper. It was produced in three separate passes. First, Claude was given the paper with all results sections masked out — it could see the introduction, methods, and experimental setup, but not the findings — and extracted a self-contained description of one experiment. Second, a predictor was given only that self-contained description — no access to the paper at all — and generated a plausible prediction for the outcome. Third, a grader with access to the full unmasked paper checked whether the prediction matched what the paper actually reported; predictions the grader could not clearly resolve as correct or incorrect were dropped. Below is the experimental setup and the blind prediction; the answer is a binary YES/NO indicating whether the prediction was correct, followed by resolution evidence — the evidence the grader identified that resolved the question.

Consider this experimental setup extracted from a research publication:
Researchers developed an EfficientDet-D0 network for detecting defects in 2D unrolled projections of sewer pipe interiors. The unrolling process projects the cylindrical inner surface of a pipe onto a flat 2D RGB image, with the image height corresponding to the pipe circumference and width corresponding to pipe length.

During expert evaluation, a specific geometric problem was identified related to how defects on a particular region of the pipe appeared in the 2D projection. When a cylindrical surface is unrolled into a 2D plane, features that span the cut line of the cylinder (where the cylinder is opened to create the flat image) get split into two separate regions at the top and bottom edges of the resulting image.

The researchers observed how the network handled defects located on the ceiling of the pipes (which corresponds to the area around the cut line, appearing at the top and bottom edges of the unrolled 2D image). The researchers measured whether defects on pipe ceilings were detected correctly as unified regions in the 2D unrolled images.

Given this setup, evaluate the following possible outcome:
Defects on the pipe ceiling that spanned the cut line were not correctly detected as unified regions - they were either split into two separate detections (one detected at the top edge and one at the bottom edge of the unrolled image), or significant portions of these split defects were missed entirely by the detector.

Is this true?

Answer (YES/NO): YES